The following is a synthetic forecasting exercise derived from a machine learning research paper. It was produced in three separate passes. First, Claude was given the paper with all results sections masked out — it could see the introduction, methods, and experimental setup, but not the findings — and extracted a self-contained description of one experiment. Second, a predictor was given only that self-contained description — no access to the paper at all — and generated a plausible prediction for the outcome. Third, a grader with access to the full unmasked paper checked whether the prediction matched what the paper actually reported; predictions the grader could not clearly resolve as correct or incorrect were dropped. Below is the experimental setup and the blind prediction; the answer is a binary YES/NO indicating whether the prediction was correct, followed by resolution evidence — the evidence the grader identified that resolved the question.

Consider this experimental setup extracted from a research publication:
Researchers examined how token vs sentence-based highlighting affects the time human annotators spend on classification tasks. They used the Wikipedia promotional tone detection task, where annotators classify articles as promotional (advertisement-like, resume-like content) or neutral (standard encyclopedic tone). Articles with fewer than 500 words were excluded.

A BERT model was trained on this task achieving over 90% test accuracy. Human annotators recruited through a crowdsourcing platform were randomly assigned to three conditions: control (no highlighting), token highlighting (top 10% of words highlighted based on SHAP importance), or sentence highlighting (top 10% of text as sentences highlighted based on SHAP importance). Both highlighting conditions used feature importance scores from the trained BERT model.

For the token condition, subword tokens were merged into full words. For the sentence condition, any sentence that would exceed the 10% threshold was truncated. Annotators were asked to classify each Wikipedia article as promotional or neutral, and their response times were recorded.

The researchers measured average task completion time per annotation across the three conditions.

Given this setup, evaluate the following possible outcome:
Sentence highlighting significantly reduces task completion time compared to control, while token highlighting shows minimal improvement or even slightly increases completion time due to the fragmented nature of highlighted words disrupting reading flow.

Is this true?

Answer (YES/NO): NO